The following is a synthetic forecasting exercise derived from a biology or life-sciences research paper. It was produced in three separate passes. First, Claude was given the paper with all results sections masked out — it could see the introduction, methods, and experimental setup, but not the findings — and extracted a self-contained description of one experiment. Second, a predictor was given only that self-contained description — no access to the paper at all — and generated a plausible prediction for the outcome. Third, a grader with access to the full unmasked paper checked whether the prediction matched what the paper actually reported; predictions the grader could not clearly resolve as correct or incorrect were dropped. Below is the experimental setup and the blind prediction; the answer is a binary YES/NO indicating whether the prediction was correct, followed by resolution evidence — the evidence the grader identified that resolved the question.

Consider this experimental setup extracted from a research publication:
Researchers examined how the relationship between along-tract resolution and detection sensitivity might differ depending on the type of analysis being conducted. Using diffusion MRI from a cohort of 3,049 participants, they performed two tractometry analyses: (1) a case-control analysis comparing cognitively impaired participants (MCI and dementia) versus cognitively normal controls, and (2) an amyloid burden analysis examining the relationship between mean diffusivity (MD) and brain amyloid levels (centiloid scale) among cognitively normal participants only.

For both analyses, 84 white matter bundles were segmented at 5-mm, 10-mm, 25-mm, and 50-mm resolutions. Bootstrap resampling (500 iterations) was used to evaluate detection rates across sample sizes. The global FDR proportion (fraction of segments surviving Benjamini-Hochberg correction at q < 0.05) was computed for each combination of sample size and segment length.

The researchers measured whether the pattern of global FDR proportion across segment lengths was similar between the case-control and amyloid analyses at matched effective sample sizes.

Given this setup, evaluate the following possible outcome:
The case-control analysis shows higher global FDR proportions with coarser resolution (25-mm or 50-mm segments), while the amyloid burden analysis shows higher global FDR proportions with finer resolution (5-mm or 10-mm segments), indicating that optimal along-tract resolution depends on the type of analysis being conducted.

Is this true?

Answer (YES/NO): NO